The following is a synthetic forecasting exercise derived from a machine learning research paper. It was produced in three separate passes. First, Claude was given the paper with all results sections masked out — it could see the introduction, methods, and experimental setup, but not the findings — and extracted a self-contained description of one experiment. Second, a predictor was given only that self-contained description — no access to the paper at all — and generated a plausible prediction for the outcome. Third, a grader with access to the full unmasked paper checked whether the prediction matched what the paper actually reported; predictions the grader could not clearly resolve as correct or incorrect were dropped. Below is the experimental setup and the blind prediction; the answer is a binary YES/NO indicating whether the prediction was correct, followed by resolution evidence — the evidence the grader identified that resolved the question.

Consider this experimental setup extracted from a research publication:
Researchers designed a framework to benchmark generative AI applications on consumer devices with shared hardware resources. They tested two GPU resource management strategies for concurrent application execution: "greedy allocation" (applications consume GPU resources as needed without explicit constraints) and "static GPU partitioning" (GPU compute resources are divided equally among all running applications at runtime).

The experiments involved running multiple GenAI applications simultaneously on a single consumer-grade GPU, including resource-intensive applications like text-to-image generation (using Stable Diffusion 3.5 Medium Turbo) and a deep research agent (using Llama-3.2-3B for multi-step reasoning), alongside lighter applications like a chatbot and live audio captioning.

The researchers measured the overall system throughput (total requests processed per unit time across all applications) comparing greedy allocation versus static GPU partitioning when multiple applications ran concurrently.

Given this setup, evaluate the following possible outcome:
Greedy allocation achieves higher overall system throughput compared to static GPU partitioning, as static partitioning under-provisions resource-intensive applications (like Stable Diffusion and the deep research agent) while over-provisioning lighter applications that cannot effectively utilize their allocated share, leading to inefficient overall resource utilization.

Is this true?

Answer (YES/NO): YES